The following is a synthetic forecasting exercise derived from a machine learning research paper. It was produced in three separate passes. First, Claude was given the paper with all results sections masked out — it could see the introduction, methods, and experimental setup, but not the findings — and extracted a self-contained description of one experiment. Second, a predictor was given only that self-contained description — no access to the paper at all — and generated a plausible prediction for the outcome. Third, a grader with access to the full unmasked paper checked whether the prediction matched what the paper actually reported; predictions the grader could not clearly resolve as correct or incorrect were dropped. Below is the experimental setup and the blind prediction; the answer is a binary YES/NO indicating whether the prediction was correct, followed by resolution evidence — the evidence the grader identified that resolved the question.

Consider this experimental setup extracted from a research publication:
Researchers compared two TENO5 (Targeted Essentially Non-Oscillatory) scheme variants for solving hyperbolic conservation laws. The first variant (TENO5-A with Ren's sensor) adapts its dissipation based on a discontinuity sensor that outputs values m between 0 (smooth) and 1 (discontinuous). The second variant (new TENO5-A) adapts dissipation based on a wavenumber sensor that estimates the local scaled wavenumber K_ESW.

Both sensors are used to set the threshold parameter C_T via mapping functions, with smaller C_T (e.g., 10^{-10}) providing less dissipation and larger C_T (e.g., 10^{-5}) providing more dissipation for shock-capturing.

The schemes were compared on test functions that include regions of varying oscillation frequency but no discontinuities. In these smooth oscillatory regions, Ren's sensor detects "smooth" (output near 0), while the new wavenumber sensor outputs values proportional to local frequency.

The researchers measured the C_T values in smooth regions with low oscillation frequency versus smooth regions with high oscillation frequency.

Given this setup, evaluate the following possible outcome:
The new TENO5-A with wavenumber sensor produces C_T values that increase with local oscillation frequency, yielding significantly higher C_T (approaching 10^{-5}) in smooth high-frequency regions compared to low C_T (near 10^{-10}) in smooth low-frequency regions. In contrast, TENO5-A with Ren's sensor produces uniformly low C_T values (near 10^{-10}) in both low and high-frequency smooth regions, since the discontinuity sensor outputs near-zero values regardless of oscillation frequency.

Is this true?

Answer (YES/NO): YES